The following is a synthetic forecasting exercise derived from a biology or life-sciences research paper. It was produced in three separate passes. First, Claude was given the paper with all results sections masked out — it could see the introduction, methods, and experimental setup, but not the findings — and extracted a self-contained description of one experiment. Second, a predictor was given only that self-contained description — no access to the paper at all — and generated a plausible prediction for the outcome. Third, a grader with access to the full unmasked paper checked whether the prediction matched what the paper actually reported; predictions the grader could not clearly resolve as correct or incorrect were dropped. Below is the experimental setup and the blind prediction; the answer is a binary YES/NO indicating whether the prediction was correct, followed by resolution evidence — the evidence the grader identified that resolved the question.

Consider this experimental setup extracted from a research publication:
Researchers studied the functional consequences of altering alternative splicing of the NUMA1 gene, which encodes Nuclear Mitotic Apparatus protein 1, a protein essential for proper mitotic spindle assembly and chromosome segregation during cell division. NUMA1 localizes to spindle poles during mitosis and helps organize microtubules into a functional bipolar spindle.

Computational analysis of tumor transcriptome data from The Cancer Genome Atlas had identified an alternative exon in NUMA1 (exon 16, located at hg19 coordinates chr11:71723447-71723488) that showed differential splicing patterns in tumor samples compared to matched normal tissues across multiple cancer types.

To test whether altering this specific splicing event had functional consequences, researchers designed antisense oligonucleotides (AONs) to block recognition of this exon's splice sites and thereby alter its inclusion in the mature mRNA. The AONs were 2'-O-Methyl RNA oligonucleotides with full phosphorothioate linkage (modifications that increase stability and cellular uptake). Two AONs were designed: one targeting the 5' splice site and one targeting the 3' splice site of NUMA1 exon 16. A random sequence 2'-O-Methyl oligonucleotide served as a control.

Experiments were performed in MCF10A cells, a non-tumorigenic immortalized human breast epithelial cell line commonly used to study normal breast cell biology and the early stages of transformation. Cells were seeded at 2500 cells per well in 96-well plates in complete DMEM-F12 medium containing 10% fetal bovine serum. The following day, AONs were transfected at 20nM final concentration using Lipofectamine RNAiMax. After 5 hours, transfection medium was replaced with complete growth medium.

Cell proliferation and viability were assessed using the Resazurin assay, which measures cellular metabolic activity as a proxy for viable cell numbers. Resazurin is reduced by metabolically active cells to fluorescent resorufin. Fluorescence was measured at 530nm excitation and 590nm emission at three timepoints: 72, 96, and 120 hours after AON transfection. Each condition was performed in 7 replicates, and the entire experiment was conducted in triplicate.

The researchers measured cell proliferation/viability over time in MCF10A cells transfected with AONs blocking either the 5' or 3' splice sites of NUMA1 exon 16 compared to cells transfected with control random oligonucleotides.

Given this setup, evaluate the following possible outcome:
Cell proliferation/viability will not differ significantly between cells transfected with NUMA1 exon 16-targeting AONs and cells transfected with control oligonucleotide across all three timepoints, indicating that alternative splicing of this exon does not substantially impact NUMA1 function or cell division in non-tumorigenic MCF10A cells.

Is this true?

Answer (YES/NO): NO